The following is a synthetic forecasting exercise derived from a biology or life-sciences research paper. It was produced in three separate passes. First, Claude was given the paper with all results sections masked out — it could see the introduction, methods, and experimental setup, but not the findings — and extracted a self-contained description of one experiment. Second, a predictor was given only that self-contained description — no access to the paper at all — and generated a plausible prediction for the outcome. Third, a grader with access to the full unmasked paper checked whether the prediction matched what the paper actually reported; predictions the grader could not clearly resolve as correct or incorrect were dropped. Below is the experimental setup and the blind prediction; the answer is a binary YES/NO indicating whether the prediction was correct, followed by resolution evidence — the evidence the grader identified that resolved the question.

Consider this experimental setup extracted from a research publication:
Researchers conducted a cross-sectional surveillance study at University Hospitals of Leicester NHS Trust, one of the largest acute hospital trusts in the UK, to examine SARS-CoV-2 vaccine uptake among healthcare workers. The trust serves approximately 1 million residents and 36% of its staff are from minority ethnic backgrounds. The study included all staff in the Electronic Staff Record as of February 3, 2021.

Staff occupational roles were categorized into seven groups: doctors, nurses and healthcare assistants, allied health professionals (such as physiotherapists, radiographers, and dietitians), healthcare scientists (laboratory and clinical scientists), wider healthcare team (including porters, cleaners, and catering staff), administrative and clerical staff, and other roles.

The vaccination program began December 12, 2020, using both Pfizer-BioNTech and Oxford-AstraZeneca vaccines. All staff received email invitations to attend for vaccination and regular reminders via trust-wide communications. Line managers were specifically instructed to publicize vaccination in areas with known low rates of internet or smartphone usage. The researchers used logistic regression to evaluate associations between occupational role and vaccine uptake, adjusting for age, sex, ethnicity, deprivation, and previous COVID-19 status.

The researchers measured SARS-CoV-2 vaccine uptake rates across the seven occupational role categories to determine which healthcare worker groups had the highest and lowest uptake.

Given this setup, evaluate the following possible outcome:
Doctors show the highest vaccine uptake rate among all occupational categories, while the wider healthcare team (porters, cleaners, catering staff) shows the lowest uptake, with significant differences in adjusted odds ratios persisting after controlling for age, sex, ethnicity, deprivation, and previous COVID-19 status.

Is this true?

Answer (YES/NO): NO